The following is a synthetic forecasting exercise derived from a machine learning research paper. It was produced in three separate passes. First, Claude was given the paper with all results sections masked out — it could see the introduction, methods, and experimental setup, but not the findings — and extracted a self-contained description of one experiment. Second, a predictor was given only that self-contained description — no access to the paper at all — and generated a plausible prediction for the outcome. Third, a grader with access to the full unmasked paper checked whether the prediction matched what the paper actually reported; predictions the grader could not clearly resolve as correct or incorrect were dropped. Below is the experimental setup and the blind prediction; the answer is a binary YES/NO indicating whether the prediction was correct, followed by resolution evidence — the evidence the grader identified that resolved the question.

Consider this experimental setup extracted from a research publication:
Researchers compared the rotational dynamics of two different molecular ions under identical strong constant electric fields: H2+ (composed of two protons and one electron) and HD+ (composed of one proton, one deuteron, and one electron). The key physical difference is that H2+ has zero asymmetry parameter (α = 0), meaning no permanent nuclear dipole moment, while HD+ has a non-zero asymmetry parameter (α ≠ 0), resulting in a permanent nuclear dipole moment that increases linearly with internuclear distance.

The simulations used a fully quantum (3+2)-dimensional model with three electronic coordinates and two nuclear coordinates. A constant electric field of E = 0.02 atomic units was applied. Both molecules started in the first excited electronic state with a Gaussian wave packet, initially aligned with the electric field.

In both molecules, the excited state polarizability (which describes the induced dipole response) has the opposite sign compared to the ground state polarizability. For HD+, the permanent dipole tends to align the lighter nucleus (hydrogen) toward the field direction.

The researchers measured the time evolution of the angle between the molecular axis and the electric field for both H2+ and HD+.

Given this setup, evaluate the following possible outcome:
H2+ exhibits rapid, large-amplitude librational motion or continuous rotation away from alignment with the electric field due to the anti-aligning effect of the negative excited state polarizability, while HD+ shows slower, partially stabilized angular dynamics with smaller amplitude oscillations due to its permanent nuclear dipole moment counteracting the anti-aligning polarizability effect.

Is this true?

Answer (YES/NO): NO